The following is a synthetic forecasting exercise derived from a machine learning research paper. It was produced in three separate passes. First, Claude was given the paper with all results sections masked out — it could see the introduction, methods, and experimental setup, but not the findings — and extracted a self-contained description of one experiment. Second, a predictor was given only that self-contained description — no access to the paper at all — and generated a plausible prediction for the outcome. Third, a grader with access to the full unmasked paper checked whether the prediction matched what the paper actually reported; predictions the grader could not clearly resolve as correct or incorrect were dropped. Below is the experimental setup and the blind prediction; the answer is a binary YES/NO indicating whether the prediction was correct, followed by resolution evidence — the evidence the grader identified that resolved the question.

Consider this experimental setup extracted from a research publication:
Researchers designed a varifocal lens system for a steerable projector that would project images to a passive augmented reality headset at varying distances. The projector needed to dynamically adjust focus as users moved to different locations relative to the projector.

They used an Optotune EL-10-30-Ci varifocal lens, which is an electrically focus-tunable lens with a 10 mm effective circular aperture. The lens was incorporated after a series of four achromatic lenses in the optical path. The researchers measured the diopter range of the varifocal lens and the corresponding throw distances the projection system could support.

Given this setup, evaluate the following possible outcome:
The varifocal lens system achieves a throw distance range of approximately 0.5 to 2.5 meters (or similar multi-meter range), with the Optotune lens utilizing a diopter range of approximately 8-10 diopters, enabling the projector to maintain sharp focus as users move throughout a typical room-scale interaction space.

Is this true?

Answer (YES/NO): NO